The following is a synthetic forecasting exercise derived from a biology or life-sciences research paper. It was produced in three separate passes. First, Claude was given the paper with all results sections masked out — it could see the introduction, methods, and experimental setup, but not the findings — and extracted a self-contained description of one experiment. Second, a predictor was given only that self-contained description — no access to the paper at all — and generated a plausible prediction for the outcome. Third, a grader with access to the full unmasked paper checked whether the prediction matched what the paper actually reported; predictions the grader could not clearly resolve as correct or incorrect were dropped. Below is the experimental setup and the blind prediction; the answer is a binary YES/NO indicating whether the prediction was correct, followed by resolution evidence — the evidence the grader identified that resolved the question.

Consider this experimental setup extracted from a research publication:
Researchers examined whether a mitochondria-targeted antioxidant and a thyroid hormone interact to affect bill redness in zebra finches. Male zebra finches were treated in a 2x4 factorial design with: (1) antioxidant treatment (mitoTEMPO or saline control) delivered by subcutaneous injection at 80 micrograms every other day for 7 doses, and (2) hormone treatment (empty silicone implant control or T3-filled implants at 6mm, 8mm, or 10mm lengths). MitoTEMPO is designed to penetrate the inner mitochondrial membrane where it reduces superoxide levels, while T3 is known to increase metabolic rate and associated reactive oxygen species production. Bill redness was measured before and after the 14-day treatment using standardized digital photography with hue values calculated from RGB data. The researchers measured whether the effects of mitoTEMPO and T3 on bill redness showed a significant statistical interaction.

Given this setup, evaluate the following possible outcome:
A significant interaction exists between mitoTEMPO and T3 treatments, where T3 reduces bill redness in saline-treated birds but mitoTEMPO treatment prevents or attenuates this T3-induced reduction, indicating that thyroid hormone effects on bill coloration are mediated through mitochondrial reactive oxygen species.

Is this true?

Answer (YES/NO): NO